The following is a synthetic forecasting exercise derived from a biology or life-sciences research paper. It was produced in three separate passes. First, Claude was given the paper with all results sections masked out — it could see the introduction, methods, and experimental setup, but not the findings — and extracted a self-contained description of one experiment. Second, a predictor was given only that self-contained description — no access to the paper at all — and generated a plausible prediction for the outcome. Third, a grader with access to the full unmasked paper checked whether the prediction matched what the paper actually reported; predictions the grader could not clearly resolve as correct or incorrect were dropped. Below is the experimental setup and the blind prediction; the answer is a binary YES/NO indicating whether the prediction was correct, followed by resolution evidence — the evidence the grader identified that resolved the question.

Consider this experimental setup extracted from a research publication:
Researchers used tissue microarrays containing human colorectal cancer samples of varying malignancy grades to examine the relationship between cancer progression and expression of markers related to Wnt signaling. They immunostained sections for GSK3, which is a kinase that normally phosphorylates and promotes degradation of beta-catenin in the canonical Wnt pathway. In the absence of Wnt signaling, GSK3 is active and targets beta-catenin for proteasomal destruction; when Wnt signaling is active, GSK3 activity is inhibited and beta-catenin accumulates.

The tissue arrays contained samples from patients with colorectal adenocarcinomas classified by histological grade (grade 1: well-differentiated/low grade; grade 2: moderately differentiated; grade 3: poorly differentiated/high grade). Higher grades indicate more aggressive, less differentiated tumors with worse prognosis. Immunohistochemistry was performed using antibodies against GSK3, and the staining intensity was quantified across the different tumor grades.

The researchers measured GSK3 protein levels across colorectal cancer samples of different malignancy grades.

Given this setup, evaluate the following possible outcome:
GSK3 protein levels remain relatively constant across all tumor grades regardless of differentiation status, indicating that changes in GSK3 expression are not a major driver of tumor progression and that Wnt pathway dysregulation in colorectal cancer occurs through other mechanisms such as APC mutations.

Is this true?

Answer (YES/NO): NO